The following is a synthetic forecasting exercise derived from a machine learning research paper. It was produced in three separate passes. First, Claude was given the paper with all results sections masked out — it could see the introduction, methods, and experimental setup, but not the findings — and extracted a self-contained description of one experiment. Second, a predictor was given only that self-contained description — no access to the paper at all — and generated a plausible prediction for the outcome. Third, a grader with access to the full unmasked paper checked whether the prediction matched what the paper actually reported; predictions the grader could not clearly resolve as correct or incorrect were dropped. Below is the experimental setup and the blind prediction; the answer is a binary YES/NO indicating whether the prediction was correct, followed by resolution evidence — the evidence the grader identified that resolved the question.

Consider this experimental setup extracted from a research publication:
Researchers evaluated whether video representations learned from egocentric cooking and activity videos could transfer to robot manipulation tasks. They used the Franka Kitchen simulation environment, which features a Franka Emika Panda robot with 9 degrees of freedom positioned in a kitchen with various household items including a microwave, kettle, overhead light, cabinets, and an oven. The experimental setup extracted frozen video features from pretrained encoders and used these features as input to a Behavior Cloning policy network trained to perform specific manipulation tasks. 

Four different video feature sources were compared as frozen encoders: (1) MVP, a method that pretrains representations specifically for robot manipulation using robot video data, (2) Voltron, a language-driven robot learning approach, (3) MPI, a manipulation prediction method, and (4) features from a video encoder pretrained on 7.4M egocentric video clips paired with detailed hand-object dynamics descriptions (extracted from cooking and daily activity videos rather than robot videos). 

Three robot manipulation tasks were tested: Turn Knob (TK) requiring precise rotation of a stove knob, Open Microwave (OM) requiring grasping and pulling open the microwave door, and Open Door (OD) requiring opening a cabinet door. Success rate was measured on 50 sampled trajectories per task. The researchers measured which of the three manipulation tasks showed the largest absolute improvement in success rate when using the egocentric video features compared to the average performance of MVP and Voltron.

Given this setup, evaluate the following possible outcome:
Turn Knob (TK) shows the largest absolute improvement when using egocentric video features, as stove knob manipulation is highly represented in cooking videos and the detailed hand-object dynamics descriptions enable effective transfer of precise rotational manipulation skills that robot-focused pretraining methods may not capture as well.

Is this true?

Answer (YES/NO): NO